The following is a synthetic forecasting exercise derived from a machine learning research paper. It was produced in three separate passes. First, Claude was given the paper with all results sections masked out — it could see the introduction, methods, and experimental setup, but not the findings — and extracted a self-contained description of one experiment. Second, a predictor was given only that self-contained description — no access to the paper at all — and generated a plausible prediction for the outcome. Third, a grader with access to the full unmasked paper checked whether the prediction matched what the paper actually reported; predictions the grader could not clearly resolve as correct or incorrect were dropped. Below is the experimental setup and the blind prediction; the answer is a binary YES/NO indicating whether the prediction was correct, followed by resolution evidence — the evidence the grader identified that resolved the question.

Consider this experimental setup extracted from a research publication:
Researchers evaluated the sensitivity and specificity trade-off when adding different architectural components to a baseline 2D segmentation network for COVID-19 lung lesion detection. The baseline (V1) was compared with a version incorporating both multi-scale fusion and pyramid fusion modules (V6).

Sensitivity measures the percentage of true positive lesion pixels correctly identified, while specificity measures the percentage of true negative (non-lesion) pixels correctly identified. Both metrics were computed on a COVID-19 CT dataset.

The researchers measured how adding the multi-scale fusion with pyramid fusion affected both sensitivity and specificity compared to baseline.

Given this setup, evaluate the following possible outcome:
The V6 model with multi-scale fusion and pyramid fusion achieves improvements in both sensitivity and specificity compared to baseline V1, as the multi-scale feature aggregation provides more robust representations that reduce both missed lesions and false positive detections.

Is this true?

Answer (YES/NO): YES